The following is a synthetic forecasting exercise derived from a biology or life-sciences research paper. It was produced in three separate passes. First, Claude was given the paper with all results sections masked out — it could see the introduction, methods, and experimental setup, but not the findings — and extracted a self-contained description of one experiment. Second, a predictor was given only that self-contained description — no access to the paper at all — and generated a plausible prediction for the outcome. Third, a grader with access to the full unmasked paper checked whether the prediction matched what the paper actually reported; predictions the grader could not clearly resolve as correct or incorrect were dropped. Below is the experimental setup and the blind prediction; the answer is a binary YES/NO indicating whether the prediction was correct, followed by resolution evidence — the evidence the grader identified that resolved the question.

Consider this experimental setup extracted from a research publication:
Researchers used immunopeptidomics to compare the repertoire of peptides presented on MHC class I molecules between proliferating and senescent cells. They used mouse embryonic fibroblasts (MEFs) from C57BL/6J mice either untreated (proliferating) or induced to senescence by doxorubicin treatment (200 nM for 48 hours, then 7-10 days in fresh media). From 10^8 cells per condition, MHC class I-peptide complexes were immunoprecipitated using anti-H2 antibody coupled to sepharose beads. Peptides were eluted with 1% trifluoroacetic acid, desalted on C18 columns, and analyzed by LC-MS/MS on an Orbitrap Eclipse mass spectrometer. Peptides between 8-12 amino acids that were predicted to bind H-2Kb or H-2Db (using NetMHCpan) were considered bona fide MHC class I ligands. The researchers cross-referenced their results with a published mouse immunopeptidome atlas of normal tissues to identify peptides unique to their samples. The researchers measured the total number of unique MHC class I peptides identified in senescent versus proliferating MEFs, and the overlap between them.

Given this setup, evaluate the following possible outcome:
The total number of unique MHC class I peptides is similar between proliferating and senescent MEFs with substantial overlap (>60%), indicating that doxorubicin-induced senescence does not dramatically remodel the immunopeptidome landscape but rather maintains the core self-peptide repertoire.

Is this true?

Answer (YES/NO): NO